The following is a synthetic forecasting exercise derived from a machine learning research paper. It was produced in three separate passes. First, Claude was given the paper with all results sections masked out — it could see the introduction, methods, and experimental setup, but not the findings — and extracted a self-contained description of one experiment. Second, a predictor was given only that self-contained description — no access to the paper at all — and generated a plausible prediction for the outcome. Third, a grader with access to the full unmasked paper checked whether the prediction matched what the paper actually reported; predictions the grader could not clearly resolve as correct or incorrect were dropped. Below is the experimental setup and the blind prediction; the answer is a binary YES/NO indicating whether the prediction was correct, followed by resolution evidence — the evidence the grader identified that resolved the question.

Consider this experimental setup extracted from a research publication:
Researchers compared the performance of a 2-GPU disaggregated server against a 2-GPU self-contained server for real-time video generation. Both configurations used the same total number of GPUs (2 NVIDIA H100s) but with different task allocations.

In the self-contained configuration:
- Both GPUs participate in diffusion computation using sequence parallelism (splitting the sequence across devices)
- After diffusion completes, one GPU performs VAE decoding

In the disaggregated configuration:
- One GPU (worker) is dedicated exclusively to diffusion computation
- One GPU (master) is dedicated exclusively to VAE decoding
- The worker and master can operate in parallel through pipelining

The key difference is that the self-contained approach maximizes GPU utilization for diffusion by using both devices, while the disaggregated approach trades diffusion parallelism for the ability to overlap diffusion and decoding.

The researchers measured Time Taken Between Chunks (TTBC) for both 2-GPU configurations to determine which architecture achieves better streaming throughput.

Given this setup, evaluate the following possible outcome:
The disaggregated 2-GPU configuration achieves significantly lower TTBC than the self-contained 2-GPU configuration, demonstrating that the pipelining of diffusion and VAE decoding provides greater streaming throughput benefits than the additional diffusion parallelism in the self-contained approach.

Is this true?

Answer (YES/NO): YES